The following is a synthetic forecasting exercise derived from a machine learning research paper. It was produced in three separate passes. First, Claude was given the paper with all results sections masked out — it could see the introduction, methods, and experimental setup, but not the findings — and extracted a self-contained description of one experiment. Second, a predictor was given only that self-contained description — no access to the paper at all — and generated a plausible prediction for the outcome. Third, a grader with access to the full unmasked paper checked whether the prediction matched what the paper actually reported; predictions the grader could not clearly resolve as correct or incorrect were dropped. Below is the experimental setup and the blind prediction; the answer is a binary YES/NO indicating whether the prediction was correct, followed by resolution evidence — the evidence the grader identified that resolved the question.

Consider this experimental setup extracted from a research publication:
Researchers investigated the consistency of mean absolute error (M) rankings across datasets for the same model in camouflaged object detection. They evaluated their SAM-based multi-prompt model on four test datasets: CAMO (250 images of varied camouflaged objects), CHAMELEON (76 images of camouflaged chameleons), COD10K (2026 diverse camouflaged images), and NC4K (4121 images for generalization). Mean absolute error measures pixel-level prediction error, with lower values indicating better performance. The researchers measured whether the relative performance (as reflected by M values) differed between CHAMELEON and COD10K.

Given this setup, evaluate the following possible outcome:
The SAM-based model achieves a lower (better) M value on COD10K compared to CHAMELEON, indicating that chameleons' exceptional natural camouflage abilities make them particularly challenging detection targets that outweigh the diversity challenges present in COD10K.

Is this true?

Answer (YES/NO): YES